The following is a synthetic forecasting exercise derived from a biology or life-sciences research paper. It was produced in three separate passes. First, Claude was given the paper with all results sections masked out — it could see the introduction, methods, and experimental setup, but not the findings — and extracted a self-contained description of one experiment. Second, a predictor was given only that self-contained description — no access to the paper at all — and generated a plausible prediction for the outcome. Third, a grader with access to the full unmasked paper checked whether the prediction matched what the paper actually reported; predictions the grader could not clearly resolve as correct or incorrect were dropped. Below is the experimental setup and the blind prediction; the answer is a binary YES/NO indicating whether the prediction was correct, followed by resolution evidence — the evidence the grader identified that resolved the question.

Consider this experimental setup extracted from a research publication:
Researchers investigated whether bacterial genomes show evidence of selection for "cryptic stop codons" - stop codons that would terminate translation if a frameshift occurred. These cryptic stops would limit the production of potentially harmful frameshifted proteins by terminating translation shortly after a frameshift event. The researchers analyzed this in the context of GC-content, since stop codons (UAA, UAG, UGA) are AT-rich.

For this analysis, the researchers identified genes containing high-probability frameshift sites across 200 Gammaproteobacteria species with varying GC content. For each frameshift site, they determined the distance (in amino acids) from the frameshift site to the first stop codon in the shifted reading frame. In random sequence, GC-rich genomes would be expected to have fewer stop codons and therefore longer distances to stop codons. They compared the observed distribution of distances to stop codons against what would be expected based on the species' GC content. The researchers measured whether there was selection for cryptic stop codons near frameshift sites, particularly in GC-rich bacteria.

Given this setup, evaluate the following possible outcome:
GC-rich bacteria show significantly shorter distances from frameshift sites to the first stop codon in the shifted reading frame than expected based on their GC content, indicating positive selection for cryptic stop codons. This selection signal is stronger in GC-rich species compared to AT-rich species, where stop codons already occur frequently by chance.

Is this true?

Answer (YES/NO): NO